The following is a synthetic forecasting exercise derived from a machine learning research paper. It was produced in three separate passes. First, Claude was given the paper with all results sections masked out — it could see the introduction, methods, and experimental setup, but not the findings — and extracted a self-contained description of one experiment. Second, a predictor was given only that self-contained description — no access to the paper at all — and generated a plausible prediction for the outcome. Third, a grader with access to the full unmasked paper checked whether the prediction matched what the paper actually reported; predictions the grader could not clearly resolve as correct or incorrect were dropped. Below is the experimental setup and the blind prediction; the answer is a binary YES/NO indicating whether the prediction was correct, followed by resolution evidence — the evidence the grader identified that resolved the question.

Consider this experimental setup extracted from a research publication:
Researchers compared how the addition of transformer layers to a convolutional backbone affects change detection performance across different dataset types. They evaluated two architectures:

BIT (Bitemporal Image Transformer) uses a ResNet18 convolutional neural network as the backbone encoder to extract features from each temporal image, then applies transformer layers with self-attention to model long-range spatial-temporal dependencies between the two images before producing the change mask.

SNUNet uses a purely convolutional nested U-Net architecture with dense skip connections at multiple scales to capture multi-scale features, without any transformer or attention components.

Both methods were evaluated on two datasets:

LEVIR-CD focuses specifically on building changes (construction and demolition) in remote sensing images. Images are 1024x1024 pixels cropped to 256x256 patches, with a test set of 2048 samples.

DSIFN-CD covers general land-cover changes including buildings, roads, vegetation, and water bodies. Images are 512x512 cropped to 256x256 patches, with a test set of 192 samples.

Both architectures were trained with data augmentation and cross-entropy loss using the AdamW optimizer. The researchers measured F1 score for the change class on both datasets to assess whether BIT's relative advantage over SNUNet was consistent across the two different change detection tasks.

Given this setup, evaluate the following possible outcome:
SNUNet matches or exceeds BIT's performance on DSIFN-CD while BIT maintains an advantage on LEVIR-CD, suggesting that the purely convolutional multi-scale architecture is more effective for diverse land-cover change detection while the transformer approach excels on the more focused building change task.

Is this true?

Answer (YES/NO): NO